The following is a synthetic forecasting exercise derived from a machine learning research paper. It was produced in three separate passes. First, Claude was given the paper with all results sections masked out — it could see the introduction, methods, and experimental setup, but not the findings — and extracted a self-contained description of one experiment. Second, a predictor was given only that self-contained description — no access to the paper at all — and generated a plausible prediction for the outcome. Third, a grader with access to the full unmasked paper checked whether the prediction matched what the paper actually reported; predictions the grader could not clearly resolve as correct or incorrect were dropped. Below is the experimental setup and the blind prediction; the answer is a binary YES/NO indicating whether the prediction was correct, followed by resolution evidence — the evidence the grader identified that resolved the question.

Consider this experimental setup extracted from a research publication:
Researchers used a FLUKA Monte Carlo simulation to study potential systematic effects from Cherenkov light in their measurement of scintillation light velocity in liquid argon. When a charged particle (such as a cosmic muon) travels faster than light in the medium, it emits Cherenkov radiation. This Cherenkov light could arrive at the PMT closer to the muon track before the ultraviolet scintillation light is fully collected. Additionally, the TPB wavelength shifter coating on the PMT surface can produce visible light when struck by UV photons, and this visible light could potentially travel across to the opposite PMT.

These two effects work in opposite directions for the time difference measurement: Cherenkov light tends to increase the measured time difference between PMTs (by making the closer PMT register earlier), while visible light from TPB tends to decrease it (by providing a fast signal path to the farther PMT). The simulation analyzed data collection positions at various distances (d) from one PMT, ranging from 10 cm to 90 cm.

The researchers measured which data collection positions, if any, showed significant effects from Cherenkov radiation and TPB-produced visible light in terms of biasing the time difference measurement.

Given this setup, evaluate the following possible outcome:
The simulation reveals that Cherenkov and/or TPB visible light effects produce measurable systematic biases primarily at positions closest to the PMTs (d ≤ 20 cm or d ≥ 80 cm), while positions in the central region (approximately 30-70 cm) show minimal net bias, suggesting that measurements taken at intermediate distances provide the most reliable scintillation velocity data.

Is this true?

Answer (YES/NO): NO